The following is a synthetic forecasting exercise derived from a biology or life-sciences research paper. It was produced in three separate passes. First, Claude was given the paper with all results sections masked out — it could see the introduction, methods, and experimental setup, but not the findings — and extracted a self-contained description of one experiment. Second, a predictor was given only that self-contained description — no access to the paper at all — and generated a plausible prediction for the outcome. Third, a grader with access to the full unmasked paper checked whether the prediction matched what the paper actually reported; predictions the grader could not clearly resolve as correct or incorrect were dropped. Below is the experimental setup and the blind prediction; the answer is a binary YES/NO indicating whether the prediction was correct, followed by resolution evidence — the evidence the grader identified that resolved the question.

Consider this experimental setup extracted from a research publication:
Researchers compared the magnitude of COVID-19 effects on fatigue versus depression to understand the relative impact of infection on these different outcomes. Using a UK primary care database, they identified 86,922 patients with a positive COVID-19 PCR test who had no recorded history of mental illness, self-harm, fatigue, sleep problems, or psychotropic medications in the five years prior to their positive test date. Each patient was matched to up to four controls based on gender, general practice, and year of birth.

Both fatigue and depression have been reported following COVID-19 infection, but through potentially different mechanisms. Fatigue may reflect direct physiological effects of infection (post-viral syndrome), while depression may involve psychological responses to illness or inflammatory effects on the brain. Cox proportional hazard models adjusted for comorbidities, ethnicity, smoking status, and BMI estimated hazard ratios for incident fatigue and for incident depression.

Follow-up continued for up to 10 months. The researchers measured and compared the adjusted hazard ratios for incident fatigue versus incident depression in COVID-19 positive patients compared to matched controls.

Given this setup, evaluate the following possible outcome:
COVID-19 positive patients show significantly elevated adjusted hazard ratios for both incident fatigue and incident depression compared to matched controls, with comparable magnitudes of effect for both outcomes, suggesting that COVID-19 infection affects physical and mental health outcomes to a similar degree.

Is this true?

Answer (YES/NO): NO